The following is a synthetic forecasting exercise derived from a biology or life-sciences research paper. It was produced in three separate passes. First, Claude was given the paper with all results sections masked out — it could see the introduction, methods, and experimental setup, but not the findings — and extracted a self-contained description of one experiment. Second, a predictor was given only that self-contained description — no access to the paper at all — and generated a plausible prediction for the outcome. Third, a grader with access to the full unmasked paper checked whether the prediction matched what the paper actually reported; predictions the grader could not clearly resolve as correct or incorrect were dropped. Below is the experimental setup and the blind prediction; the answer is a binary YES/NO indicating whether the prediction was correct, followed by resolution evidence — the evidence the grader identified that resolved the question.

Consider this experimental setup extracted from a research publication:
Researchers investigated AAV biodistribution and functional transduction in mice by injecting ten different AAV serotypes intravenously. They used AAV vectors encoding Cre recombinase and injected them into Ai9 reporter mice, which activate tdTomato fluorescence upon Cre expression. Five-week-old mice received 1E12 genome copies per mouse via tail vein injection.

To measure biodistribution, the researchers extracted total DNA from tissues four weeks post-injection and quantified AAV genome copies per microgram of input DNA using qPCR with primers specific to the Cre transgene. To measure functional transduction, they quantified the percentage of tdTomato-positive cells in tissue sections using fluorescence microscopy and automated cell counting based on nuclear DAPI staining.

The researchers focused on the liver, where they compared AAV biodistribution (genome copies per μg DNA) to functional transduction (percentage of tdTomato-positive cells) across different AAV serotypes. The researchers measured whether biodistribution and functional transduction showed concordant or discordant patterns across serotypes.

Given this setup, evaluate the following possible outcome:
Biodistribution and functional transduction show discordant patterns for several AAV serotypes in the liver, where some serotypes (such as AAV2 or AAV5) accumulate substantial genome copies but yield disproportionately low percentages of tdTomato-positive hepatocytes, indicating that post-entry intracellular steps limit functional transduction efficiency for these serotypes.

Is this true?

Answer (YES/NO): NO